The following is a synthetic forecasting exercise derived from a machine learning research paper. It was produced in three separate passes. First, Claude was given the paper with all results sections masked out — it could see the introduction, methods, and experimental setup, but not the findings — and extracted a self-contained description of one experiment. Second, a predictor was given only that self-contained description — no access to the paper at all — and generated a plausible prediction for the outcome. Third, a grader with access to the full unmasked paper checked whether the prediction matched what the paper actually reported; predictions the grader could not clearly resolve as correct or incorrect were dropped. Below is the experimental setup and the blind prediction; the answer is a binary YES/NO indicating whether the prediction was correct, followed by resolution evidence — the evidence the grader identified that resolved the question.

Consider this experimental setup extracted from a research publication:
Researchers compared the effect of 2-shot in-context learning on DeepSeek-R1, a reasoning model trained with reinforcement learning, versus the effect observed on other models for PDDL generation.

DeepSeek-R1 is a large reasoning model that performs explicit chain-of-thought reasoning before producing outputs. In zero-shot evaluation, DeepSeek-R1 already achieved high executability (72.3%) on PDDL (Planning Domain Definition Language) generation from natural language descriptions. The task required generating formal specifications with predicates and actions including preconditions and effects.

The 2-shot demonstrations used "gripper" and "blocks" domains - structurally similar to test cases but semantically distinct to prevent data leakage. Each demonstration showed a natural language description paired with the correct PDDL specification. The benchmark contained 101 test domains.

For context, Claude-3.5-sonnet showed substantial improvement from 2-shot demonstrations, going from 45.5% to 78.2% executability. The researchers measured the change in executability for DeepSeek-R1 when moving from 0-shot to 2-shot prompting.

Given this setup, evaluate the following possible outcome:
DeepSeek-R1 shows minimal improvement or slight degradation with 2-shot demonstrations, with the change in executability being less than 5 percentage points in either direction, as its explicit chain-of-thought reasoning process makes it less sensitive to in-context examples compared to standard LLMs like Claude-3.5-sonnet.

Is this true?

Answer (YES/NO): YES